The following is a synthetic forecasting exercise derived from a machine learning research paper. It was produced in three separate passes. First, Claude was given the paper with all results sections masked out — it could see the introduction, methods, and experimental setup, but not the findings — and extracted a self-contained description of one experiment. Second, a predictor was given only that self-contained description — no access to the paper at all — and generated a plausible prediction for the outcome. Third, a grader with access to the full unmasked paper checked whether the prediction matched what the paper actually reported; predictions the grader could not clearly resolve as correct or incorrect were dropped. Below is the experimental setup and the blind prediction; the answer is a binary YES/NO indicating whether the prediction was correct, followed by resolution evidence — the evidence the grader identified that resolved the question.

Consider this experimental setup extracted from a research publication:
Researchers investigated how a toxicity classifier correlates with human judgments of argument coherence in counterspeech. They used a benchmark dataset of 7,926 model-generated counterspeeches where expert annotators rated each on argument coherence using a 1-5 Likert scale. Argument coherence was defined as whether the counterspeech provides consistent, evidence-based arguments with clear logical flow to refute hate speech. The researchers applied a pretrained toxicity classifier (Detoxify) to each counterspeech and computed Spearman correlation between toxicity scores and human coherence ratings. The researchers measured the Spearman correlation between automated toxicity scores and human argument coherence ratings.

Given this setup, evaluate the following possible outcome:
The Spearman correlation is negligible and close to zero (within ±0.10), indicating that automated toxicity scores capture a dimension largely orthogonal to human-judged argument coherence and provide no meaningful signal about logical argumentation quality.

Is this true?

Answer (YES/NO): NO